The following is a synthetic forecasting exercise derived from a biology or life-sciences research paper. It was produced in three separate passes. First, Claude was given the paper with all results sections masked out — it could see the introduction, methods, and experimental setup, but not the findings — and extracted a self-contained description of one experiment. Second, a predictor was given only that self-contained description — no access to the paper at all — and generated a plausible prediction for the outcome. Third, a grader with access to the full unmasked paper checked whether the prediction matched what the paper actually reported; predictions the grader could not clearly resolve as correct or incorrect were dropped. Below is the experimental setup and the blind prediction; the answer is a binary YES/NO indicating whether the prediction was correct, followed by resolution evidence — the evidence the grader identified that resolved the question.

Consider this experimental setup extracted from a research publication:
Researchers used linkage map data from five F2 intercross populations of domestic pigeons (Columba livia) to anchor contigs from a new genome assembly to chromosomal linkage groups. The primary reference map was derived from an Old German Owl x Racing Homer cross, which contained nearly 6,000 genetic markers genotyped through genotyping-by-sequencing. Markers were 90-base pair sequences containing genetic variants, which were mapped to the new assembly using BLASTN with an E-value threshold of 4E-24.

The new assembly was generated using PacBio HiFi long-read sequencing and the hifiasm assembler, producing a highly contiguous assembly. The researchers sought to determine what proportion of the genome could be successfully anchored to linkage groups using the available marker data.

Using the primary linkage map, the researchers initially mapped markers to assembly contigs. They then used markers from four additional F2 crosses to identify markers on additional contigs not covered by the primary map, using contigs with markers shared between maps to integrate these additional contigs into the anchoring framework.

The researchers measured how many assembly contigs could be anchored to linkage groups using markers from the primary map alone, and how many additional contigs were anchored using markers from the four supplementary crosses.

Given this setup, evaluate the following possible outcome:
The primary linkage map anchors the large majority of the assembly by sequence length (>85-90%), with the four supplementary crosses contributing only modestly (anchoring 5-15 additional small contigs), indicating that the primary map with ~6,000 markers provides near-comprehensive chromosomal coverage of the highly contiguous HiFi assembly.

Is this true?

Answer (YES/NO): NO